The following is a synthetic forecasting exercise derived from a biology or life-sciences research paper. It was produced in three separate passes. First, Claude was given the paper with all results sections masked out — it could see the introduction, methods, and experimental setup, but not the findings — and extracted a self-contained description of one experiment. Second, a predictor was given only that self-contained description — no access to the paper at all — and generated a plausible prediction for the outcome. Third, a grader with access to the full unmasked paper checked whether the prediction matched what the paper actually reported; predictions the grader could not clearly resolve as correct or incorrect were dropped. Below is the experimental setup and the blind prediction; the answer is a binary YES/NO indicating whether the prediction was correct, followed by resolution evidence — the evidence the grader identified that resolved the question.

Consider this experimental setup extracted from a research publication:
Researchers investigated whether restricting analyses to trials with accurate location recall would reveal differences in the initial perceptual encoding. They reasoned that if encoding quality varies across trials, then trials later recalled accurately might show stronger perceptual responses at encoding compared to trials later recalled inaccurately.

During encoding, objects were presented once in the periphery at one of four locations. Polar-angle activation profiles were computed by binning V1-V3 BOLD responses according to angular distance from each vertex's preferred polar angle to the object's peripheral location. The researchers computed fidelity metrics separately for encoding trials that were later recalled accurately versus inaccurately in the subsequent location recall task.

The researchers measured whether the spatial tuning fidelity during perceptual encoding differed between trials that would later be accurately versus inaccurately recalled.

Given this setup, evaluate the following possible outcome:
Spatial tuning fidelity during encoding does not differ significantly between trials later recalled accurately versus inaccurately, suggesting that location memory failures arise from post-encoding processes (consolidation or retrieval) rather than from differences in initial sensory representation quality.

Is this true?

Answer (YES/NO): NO